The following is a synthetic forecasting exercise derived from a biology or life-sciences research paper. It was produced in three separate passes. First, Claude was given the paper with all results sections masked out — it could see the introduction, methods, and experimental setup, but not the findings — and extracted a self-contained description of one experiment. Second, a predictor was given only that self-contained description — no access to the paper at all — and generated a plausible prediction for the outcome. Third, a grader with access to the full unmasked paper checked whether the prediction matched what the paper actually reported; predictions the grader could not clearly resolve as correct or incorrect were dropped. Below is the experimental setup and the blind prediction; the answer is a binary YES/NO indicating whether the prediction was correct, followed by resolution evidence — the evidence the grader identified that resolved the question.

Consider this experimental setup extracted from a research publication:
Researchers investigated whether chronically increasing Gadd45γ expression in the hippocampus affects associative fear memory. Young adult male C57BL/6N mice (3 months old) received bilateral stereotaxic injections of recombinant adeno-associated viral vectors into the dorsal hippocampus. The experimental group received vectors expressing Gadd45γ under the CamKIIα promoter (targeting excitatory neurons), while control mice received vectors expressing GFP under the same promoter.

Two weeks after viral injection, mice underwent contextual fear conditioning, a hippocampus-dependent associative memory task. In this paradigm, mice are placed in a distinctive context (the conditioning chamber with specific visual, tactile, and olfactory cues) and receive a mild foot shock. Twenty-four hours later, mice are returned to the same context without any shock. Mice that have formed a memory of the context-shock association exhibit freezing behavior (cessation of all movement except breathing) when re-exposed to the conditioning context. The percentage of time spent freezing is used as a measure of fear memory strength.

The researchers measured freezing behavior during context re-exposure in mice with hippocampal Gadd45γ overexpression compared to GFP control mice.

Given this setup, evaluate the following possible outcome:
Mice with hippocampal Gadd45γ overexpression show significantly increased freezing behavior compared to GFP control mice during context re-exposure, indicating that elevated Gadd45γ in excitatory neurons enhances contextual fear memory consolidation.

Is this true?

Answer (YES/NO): NO